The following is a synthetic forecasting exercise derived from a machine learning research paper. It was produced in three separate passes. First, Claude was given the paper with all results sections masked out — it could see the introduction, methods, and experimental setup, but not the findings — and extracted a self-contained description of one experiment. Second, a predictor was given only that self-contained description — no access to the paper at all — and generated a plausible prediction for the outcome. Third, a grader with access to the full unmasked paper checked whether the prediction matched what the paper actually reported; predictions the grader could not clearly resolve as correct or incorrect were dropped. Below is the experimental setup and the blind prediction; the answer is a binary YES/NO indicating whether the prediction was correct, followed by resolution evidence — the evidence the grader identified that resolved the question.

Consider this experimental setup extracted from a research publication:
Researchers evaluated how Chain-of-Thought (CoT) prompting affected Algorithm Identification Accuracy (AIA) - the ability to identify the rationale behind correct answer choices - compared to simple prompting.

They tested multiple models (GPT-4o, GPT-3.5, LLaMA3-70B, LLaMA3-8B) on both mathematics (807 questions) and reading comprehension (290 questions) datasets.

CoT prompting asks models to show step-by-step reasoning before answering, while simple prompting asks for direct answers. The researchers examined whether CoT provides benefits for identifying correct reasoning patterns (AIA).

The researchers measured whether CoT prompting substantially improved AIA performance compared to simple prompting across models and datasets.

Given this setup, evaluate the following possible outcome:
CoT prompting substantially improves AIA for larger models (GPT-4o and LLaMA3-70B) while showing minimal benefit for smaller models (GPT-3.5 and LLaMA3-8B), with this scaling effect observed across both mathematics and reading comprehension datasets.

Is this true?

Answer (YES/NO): NO